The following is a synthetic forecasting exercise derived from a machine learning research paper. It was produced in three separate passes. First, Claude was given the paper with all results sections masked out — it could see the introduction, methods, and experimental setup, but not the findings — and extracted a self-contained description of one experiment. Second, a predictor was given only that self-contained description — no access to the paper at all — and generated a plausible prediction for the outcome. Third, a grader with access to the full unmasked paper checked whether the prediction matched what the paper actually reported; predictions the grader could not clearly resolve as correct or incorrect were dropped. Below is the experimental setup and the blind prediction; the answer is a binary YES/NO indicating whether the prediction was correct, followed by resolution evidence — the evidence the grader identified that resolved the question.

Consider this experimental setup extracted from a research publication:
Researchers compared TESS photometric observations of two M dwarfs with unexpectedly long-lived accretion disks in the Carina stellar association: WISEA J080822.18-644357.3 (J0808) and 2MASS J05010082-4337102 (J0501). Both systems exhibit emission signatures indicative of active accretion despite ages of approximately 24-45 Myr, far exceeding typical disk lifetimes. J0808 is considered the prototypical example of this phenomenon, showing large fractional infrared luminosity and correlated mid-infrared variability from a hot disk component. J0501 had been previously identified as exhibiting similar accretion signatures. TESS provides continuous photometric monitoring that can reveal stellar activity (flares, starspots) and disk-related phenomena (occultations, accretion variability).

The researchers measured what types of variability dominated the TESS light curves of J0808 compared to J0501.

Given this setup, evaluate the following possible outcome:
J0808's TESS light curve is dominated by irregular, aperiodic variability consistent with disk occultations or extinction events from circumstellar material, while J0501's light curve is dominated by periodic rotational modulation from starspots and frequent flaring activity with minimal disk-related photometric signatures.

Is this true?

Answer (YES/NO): NO